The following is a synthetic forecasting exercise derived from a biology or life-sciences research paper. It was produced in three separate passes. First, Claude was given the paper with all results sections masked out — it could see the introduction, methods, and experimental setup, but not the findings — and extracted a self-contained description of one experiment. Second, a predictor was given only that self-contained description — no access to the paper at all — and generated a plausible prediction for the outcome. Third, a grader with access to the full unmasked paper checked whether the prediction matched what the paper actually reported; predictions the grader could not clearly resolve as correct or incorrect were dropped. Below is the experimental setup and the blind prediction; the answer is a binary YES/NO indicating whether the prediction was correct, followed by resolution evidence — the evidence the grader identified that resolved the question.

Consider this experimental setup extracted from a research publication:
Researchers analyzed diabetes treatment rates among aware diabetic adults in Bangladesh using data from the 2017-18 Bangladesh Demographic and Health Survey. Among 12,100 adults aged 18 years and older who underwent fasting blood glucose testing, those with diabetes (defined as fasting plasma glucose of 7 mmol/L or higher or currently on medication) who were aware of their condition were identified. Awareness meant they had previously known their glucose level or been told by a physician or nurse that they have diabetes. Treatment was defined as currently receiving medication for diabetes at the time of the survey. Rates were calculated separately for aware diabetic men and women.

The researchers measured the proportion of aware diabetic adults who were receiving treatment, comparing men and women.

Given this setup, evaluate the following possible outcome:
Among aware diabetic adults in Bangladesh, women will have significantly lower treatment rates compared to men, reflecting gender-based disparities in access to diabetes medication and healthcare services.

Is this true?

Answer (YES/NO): NO